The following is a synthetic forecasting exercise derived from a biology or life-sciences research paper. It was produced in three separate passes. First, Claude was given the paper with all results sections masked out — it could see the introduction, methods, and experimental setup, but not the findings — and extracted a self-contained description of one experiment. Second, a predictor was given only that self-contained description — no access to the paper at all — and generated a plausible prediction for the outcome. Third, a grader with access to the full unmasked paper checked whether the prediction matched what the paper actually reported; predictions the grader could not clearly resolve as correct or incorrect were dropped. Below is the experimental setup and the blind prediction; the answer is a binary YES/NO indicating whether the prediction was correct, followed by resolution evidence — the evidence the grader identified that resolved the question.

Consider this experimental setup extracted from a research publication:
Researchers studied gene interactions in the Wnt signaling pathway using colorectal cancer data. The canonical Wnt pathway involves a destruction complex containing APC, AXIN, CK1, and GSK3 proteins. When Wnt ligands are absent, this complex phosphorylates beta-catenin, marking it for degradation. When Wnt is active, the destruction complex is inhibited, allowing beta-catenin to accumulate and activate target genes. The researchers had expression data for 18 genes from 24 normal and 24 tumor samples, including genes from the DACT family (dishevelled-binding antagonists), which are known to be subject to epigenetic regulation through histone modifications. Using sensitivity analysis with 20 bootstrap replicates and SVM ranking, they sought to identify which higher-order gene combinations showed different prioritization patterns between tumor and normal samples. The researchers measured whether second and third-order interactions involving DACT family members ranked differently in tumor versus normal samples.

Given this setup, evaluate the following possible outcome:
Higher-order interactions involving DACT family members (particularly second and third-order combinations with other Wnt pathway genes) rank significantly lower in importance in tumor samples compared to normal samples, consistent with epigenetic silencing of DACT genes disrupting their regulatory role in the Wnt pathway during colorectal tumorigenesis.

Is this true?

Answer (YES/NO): NO